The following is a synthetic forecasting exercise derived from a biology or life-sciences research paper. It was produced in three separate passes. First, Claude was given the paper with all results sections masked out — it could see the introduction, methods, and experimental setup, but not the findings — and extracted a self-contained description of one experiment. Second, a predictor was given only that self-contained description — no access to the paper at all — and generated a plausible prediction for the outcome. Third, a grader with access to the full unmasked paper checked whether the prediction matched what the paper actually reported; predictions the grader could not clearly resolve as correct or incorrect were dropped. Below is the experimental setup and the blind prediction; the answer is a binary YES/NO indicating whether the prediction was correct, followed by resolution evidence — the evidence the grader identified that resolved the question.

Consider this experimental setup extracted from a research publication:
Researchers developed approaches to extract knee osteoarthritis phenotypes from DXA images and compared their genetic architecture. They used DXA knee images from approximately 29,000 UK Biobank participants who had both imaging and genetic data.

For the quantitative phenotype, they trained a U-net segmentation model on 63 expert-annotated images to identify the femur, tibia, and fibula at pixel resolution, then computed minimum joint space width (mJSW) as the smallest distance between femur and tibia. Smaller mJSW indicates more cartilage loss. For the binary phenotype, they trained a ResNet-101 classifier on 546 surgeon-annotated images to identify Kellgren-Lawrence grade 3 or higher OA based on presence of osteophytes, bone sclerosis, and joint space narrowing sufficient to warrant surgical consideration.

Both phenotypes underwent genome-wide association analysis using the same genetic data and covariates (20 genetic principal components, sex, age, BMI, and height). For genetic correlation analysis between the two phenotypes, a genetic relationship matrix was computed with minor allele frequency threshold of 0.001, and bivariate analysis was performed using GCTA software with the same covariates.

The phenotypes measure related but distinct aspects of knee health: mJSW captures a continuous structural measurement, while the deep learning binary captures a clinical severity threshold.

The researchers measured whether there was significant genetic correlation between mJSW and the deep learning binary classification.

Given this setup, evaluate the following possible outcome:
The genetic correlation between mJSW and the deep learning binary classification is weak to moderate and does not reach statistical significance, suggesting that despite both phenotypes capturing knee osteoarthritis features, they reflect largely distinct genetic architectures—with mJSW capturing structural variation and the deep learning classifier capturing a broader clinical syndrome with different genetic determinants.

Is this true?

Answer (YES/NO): NO